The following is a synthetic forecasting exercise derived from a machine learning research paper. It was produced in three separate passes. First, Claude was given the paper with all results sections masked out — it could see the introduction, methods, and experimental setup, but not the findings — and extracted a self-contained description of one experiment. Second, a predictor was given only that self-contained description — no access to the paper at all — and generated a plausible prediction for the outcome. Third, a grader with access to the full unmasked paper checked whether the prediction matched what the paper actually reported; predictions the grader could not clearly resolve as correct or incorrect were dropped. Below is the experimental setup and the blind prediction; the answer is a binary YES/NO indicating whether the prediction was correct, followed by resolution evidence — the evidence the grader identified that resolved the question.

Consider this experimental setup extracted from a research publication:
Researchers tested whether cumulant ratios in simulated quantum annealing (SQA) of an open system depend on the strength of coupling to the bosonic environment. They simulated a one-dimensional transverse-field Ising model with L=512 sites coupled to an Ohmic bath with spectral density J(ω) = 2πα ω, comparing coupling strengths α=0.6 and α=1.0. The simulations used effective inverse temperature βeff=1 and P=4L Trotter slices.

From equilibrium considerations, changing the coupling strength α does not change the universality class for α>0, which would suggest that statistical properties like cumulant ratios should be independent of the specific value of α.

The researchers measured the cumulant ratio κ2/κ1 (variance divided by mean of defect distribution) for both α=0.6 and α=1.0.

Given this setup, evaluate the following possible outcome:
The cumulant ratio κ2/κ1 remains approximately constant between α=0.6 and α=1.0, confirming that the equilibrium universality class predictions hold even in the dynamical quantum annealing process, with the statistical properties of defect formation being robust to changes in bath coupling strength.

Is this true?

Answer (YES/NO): YES